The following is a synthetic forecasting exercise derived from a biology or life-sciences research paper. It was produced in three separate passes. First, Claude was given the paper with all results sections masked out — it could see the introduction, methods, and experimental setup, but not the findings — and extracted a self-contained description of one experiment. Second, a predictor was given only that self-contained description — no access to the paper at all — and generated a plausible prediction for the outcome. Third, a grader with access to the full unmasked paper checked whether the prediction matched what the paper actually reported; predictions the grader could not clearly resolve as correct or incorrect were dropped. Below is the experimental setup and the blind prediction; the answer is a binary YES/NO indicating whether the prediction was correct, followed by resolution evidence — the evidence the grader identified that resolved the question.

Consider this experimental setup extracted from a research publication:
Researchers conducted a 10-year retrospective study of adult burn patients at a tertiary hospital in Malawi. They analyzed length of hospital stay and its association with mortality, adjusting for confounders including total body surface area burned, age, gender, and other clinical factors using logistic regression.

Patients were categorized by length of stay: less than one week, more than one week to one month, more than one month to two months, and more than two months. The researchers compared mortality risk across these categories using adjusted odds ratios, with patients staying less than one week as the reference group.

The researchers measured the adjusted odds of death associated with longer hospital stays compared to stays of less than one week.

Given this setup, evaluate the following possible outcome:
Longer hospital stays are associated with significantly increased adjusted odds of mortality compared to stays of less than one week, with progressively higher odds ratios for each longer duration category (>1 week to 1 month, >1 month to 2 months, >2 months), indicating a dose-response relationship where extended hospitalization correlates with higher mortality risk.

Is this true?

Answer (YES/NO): NO